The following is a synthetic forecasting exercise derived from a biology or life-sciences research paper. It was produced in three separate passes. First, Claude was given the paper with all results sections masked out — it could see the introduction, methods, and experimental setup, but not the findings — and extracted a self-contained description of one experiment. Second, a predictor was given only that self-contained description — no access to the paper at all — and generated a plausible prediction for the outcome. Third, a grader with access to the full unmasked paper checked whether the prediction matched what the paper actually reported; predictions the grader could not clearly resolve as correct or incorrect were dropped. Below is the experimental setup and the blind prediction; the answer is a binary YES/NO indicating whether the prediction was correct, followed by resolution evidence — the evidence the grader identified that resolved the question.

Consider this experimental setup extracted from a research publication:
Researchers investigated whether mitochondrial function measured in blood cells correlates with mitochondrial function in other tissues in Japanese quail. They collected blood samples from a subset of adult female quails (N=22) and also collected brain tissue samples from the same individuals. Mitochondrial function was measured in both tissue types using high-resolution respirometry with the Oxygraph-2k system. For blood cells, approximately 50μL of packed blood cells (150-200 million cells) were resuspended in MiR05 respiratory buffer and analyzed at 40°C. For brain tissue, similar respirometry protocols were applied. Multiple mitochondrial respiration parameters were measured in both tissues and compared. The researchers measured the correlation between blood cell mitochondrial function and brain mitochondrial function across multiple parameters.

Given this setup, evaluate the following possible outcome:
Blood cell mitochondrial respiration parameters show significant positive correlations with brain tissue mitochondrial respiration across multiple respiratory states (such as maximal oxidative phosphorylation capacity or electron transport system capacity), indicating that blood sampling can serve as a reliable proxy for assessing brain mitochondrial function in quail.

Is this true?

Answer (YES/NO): NO